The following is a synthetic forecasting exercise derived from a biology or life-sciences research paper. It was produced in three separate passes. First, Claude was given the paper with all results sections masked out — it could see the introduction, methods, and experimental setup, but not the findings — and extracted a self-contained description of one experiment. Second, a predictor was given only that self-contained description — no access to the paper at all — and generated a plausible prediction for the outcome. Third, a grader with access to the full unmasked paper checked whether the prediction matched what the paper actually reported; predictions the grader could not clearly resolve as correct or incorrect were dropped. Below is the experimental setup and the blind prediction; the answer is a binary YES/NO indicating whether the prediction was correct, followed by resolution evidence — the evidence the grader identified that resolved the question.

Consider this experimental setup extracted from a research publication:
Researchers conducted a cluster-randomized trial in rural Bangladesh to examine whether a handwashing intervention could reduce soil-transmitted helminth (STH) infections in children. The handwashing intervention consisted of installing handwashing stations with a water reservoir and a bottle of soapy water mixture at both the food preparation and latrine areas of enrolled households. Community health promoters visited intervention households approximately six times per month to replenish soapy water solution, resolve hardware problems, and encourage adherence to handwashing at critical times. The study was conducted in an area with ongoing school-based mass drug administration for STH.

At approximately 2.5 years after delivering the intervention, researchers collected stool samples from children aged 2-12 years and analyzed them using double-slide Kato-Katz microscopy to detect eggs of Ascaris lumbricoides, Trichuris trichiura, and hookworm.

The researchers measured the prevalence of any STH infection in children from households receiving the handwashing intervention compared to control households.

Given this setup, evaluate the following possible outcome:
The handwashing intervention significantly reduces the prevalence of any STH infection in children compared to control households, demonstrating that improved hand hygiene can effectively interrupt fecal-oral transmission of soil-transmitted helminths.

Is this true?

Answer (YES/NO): NO